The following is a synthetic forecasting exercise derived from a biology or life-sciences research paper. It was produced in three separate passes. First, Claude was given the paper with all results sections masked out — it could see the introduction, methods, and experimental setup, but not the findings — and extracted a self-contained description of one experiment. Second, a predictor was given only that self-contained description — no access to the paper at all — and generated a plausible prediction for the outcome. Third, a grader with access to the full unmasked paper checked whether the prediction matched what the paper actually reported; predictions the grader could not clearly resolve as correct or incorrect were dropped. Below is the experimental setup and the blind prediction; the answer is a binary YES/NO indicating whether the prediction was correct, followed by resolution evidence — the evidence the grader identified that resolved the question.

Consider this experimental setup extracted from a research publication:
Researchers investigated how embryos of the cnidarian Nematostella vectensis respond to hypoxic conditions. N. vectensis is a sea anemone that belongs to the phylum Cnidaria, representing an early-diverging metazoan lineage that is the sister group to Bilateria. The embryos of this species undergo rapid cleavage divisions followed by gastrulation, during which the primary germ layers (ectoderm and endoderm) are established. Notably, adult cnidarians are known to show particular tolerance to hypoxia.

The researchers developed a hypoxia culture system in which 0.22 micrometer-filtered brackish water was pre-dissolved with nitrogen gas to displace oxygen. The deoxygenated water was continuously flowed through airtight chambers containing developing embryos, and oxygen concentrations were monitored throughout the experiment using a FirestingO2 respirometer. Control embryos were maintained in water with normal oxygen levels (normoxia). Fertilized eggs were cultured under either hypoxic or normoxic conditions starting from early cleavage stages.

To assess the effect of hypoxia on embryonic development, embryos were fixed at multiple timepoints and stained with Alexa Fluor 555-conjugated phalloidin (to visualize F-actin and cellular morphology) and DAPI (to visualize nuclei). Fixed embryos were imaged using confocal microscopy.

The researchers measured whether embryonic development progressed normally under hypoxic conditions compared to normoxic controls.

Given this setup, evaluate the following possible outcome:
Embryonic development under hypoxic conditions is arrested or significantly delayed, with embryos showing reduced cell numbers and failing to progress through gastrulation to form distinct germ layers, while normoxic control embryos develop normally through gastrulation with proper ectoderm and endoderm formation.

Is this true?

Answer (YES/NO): NO